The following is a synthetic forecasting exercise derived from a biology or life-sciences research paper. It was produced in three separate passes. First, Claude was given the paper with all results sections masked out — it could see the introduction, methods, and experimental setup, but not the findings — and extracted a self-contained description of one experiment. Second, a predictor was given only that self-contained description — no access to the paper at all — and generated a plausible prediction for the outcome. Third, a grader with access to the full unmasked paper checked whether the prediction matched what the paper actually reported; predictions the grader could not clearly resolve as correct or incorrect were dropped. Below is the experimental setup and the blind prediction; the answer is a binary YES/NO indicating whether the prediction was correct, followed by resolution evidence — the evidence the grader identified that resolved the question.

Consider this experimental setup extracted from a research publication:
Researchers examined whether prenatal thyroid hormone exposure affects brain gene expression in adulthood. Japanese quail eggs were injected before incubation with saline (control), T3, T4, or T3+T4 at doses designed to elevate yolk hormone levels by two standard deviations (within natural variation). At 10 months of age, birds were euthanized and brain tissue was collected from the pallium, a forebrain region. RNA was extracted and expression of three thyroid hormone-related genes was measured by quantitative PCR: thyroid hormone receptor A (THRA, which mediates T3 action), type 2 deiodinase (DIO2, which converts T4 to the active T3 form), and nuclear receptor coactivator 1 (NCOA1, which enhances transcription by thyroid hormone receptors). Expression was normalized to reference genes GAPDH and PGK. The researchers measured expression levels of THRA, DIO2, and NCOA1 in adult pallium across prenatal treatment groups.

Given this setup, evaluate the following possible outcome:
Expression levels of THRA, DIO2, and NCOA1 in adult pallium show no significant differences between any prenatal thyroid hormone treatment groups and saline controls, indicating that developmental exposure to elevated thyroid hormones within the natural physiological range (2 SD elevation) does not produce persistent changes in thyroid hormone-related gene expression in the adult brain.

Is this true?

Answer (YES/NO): YES